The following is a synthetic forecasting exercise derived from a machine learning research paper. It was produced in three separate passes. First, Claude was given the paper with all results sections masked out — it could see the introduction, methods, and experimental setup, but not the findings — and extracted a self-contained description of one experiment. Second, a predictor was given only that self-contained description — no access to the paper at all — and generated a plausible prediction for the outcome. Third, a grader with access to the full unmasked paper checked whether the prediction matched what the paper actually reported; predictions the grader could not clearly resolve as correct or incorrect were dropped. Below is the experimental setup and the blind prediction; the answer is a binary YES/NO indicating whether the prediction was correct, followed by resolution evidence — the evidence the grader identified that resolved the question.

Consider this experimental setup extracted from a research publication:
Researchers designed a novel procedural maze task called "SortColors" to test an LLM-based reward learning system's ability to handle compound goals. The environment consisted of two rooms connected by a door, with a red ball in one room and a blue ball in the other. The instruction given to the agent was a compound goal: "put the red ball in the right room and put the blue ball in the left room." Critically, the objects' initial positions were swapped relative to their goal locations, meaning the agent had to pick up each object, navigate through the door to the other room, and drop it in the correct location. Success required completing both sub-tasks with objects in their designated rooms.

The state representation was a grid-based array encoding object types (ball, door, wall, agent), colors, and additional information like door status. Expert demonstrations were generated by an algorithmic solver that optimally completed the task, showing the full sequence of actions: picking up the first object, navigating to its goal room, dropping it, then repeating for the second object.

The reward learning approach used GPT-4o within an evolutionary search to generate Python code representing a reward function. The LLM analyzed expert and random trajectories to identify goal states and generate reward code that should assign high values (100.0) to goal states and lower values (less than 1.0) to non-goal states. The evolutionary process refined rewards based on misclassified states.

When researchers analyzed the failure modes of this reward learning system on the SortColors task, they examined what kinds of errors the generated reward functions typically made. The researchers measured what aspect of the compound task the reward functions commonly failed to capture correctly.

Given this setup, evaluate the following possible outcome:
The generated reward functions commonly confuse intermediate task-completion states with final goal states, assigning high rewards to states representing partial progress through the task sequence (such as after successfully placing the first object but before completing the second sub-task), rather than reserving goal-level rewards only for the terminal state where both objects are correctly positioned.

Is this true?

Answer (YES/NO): NO